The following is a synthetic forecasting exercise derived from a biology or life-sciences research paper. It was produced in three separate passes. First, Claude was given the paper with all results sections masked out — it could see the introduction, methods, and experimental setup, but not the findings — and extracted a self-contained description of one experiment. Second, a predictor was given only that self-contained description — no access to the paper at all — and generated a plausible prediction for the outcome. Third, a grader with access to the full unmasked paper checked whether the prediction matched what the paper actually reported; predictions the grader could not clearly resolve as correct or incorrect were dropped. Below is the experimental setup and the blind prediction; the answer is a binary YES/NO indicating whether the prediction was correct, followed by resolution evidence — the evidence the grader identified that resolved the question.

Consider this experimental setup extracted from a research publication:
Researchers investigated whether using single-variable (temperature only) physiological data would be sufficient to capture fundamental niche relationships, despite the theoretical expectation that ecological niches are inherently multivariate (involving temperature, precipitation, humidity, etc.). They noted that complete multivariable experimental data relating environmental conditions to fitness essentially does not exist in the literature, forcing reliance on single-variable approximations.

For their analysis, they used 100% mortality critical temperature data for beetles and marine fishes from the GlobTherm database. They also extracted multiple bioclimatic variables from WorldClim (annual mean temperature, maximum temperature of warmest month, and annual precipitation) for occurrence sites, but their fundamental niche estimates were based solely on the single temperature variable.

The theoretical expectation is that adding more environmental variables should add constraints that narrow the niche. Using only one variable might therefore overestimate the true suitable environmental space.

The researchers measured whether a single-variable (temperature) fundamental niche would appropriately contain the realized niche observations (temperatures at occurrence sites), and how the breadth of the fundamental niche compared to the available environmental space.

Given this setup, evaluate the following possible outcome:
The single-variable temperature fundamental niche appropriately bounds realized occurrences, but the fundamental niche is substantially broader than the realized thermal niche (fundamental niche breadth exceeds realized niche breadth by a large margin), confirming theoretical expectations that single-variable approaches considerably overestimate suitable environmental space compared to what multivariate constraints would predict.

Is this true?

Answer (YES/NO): YES